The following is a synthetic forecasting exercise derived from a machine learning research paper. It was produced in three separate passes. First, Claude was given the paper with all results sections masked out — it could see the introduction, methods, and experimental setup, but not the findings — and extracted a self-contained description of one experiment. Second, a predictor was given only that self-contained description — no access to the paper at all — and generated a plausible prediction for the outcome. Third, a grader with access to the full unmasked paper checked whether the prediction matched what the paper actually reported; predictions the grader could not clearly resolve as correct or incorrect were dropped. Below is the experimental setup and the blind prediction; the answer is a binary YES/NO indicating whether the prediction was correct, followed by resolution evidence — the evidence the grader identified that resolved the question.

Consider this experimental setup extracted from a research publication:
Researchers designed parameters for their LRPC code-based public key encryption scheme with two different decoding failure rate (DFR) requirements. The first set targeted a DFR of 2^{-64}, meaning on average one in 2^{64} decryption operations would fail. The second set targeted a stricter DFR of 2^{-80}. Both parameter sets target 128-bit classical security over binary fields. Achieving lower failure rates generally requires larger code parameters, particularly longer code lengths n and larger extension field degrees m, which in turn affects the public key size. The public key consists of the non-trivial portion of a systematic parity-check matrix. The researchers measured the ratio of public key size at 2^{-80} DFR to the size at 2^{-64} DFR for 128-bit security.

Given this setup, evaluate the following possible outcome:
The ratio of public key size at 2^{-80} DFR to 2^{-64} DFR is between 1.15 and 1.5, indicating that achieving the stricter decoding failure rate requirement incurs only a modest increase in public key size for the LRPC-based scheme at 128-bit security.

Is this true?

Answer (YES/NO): YES